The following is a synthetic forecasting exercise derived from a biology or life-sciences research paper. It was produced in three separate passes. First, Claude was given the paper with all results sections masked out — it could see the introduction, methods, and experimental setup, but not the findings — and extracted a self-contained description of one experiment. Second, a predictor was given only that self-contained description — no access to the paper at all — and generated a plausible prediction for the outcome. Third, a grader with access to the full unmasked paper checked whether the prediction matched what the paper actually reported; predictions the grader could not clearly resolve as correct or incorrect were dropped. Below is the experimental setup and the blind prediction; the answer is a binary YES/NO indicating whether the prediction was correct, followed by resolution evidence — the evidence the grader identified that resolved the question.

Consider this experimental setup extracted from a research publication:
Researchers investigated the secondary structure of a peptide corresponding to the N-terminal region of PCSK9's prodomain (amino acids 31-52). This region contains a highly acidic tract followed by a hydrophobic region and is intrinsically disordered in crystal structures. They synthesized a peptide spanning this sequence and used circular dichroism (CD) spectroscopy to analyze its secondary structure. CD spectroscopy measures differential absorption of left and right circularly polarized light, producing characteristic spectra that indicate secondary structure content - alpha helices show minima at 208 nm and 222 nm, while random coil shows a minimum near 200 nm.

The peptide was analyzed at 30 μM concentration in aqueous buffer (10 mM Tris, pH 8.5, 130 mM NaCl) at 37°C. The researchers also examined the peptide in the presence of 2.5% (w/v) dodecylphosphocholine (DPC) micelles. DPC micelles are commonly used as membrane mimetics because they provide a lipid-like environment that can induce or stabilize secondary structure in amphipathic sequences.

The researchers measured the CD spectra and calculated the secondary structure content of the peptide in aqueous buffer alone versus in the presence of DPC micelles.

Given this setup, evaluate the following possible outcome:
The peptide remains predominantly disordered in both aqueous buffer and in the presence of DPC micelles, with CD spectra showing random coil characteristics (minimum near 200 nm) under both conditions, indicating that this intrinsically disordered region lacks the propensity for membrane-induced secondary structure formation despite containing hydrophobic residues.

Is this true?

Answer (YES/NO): NO